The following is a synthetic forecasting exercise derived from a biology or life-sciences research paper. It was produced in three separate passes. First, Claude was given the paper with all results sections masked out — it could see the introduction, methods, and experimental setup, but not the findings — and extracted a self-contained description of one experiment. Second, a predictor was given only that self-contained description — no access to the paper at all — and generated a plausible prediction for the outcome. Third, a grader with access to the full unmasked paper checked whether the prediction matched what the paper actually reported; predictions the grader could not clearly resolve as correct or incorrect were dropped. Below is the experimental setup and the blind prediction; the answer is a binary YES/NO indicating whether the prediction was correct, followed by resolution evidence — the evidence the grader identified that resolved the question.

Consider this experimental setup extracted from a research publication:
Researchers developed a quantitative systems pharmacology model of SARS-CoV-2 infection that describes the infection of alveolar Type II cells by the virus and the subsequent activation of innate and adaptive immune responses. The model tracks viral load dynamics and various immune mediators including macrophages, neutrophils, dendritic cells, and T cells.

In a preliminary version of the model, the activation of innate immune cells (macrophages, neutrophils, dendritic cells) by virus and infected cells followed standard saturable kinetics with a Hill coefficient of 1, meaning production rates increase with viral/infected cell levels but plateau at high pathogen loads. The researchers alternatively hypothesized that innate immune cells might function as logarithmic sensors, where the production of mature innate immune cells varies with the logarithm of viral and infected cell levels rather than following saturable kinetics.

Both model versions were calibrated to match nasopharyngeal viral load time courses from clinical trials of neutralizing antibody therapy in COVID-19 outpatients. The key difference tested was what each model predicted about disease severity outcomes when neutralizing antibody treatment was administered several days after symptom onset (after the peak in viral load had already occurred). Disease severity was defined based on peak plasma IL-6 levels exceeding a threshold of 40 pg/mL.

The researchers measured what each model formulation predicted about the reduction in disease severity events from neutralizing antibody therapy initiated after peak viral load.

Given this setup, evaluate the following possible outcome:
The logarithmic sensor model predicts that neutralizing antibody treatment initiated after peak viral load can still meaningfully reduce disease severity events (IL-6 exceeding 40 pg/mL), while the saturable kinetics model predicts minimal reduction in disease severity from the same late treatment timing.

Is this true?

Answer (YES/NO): YES